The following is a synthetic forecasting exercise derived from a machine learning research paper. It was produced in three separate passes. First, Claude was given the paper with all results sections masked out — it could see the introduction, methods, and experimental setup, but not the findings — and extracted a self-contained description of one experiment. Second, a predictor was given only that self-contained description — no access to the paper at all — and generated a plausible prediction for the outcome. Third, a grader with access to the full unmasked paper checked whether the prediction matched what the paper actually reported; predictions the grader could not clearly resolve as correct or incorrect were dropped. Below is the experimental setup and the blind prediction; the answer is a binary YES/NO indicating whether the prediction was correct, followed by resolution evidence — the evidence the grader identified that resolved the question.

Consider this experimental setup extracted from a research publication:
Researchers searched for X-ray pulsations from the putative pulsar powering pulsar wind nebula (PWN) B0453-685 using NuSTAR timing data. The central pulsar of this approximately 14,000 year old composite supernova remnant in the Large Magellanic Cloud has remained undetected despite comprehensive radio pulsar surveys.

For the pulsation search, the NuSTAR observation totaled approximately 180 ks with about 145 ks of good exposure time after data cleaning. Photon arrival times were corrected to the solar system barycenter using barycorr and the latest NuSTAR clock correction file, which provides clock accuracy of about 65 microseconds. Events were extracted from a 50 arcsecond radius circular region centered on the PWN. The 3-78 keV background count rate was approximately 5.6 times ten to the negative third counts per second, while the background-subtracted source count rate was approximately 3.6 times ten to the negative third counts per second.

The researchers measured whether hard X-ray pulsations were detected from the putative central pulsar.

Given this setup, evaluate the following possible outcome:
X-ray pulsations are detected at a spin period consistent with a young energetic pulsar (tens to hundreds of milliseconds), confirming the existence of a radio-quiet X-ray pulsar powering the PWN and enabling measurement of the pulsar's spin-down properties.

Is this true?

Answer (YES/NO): NO